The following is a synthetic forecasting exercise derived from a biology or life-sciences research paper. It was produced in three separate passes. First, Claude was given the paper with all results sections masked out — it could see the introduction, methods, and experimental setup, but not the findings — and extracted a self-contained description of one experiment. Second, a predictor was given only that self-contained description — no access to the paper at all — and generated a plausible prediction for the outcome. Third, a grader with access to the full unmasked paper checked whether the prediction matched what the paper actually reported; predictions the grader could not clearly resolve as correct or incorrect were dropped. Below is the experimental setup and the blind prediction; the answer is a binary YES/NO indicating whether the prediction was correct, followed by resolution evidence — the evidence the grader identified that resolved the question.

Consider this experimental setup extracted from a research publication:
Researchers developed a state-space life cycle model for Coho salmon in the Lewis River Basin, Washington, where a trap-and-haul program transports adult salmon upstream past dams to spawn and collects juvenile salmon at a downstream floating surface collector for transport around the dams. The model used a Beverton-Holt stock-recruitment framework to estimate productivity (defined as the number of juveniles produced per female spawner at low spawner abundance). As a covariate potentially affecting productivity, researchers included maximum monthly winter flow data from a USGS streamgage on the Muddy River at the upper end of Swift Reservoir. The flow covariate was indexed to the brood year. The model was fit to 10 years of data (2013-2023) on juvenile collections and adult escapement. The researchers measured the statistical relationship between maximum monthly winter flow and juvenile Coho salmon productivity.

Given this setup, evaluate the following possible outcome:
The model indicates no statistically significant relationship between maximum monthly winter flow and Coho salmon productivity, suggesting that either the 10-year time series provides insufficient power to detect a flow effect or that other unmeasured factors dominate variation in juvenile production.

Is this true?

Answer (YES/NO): YES